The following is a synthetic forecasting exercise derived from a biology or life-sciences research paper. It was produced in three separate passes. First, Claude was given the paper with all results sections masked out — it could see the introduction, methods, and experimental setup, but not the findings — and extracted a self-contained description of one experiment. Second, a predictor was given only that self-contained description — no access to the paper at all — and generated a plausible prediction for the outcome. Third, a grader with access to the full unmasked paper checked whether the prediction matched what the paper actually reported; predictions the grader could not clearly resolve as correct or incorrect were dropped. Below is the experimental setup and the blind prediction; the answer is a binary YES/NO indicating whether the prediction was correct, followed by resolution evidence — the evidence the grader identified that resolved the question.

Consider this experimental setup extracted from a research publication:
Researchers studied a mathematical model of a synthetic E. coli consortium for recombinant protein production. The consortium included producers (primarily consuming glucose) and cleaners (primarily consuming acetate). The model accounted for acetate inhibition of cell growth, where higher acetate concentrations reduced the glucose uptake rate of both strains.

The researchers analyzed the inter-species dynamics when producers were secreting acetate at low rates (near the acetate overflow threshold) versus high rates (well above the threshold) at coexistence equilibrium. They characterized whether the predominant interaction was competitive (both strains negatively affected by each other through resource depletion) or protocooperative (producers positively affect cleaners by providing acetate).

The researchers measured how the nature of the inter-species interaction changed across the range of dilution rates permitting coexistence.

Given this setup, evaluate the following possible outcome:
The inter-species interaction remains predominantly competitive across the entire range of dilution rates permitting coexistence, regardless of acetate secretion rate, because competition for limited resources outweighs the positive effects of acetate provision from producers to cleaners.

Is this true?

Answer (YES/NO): NO